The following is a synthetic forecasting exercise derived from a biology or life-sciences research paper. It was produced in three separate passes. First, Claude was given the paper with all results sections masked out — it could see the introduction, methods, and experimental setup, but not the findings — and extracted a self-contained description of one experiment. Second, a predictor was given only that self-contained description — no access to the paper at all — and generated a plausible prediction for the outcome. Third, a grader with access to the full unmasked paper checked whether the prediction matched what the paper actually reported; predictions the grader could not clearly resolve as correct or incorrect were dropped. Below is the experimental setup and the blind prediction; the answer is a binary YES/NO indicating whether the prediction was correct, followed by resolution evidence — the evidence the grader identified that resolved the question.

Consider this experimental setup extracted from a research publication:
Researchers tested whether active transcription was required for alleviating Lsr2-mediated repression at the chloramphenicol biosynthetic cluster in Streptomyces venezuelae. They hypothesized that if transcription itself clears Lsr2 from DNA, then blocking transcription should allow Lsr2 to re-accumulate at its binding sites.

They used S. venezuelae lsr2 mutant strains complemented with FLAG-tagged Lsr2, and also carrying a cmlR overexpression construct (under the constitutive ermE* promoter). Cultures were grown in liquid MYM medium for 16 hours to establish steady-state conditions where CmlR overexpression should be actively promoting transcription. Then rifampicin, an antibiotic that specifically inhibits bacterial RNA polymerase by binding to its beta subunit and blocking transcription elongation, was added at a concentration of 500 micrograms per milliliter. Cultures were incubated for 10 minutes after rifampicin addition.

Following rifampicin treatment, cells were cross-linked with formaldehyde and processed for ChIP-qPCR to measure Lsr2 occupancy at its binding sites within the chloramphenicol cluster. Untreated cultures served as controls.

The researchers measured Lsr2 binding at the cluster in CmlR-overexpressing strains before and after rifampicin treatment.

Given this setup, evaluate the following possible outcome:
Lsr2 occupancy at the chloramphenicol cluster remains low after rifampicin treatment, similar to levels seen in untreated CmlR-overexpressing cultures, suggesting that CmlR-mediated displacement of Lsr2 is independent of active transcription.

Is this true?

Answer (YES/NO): NO